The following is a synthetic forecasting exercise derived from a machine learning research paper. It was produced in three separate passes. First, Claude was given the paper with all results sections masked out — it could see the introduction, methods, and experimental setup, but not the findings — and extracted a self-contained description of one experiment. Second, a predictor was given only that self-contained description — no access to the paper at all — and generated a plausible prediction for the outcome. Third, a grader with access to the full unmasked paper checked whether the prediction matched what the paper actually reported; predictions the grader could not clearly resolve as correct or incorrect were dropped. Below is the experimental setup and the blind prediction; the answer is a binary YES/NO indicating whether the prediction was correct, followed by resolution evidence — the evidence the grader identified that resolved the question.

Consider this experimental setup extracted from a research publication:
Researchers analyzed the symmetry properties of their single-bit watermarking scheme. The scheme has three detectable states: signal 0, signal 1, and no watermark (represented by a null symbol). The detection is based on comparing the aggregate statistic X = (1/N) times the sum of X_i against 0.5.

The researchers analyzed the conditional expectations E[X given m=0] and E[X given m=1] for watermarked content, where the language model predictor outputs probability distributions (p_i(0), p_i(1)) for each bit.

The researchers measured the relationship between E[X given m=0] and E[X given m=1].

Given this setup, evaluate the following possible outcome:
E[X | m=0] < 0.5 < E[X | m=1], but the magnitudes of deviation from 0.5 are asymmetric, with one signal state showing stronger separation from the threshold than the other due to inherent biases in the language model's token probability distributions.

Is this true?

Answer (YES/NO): NO